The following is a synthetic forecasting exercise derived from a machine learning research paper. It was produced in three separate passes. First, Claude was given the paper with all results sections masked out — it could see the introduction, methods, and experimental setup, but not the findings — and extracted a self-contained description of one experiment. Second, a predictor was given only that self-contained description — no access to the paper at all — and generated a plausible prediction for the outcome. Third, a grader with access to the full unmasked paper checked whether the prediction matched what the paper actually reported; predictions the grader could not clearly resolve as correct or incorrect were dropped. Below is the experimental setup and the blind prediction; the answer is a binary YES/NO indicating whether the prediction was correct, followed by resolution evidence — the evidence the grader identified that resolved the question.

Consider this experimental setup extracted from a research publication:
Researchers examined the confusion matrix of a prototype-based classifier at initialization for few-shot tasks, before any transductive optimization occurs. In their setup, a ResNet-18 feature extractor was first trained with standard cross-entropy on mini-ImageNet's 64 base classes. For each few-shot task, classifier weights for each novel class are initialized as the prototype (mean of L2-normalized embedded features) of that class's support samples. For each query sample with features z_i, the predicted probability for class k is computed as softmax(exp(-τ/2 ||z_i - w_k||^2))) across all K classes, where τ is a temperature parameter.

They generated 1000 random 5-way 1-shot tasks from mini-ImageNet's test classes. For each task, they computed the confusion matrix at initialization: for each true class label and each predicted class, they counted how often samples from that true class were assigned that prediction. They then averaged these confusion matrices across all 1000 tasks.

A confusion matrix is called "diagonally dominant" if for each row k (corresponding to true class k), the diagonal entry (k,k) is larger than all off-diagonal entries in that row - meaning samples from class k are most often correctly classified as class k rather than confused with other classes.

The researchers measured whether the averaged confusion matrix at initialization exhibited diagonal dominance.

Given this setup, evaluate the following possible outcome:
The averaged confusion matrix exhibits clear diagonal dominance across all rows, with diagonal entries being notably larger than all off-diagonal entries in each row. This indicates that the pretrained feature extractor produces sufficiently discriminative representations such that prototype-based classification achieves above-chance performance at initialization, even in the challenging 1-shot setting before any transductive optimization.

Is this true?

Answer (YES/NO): YES